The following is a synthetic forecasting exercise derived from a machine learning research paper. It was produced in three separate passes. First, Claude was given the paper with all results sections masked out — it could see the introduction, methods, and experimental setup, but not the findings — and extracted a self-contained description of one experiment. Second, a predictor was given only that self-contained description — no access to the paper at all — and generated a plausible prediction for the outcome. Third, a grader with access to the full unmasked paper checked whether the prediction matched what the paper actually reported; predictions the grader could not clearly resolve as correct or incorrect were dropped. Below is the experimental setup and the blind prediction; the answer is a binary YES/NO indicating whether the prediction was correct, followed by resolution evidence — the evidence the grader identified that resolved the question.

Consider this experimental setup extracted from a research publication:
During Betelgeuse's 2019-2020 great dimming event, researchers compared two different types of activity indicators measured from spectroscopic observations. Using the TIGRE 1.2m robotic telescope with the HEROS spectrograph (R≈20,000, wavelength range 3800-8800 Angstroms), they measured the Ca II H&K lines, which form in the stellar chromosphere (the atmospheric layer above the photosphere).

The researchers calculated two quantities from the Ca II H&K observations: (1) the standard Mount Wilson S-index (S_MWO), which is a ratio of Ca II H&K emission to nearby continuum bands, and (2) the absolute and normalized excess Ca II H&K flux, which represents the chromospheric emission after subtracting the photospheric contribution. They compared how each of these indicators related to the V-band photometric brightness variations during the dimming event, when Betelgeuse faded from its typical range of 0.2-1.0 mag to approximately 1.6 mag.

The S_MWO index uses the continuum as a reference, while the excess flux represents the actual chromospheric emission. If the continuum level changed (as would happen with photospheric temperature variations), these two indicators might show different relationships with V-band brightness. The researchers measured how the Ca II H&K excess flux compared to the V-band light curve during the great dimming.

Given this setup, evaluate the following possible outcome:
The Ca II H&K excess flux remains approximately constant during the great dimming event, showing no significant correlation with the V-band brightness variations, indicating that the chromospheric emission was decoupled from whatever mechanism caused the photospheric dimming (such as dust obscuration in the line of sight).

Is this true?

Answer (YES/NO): NO